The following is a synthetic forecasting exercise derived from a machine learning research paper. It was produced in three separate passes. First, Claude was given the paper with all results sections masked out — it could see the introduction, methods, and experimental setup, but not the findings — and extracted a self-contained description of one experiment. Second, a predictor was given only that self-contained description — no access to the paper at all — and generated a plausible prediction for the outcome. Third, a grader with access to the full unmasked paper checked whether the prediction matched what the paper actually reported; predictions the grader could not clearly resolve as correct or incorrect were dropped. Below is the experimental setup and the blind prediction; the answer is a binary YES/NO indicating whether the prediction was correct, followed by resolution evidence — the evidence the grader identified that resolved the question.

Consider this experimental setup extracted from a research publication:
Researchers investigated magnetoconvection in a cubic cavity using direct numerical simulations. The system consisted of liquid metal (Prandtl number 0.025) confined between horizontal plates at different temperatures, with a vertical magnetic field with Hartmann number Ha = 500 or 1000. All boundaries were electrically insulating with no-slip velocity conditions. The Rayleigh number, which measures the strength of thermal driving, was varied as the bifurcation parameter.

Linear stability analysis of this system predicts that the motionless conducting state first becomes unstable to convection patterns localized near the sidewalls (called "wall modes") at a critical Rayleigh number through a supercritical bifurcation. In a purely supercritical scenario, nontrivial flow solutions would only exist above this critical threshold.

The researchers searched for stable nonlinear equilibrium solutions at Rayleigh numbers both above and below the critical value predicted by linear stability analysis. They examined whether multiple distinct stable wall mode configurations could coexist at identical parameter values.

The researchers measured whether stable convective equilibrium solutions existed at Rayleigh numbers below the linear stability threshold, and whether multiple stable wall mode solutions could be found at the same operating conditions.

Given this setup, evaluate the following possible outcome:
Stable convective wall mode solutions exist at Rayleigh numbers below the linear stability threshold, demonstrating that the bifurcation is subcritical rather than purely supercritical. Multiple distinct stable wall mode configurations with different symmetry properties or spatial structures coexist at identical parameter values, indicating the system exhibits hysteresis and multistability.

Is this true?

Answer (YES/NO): YES